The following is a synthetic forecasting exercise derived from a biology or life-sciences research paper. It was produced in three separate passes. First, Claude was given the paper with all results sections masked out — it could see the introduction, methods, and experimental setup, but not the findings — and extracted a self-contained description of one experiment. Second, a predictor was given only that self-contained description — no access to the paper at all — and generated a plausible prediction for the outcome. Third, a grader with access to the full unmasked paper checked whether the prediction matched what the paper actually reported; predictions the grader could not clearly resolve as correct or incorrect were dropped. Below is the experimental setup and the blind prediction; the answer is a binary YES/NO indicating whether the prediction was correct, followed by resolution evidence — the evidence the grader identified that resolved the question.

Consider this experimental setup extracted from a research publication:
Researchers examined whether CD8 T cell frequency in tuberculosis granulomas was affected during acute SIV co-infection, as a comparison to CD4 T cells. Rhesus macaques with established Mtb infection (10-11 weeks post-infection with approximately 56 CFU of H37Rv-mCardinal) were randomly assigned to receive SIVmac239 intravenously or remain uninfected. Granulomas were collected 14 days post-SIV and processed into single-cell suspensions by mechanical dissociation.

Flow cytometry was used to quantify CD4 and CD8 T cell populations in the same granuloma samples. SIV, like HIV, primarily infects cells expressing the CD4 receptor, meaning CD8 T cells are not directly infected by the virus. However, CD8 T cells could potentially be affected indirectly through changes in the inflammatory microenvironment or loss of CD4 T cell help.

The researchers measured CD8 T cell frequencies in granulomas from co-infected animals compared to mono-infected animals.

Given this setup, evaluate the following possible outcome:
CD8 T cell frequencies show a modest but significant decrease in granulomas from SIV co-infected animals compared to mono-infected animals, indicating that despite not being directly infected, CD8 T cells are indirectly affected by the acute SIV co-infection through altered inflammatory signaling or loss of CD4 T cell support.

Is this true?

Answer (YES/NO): NO